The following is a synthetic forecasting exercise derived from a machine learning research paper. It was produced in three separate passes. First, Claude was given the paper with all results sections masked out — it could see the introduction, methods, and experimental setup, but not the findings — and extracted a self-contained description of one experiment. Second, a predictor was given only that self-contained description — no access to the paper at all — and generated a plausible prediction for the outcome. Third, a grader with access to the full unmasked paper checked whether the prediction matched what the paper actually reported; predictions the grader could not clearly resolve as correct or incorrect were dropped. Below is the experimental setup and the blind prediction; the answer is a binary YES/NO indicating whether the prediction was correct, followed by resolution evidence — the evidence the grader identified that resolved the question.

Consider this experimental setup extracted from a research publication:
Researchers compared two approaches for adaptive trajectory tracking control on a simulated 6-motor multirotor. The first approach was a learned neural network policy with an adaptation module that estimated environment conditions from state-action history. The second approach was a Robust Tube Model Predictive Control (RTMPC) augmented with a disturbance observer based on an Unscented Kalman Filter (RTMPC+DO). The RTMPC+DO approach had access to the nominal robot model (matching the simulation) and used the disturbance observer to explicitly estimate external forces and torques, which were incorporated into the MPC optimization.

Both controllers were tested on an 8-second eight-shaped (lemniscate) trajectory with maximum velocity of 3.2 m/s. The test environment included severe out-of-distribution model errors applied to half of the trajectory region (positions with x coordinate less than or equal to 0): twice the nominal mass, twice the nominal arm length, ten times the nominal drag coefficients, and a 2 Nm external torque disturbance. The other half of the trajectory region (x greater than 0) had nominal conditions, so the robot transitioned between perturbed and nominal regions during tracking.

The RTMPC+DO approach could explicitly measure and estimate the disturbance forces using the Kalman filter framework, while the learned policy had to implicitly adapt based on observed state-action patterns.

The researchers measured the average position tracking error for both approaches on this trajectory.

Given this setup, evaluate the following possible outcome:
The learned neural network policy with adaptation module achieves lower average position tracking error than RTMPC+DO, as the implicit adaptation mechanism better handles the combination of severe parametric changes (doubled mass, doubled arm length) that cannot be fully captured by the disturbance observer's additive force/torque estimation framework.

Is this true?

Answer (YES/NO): NO